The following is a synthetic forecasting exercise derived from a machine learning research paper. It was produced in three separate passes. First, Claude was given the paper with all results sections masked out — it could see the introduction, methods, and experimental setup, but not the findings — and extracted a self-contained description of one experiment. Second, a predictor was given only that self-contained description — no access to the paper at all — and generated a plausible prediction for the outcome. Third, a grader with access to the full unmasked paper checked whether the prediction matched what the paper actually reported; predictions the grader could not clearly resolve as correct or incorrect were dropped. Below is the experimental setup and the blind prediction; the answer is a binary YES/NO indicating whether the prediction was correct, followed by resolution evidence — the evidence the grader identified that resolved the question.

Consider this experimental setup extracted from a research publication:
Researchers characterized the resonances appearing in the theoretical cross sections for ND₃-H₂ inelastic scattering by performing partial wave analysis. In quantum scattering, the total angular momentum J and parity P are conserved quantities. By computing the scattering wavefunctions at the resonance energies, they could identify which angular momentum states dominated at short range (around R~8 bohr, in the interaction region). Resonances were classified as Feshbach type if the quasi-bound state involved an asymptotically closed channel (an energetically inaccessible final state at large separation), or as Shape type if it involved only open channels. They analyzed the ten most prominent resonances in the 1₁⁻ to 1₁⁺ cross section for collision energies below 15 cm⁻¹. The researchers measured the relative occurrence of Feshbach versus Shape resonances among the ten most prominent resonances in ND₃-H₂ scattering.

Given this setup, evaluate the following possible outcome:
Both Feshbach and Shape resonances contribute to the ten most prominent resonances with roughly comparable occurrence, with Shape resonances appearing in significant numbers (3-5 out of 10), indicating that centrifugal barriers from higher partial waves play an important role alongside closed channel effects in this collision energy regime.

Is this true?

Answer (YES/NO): NO